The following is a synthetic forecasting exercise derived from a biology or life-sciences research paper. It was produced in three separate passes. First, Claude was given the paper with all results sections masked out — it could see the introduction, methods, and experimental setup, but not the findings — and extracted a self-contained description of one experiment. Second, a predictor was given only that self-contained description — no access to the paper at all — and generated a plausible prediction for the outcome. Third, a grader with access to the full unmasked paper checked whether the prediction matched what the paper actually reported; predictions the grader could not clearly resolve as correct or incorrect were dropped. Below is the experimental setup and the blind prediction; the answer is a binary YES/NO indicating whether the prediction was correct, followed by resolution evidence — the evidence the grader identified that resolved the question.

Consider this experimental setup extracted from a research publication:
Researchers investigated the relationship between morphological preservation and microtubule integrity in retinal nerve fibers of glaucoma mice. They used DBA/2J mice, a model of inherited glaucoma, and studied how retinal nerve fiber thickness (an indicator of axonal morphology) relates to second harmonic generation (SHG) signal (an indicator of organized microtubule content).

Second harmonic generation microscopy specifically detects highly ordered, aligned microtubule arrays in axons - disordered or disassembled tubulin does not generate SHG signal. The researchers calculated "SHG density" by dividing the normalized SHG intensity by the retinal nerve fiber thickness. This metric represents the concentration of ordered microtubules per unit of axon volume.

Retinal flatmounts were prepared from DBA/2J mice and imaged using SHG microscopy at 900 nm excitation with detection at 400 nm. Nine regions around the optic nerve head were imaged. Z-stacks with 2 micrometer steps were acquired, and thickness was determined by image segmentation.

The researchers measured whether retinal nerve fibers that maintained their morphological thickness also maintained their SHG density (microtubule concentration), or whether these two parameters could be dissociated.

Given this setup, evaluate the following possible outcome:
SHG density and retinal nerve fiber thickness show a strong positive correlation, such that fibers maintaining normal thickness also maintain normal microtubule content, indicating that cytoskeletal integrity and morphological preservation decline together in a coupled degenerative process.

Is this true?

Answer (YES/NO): NO